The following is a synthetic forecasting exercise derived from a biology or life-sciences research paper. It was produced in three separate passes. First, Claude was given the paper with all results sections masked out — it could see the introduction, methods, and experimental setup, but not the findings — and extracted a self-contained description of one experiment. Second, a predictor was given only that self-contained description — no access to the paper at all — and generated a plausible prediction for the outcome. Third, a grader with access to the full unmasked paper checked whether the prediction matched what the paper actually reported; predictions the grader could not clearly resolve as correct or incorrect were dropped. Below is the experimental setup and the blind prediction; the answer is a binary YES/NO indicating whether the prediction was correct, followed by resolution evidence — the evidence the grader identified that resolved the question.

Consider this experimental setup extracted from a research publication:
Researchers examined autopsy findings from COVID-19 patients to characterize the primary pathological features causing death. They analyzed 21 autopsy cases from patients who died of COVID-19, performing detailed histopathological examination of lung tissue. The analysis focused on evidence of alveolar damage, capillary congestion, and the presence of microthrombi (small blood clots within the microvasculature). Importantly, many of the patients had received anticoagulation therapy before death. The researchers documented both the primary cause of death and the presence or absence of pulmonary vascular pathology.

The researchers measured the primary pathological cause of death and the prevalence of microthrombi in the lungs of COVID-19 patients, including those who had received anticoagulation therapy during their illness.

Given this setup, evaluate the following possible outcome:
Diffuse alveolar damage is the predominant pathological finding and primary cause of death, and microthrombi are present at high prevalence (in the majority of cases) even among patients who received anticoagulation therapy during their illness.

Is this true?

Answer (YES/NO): YES